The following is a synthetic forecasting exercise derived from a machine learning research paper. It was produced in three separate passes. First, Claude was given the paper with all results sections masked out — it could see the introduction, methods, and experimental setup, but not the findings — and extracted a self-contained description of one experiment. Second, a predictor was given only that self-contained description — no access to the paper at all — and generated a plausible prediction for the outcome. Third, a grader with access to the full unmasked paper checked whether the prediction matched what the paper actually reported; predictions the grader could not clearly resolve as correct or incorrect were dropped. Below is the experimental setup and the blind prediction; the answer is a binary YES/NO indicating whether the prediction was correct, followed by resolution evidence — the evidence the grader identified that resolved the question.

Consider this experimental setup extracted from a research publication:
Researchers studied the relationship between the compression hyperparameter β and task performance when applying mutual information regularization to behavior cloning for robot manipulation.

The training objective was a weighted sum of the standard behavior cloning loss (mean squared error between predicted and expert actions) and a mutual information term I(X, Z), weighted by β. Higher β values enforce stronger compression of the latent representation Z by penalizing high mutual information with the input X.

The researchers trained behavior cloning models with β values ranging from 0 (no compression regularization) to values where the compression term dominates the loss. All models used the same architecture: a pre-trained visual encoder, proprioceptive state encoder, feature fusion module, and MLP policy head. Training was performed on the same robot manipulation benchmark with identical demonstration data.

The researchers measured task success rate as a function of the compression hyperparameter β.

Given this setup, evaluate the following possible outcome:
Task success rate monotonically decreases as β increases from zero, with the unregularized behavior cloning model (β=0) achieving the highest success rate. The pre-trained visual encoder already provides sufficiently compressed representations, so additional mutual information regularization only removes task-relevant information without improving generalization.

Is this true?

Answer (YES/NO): NO